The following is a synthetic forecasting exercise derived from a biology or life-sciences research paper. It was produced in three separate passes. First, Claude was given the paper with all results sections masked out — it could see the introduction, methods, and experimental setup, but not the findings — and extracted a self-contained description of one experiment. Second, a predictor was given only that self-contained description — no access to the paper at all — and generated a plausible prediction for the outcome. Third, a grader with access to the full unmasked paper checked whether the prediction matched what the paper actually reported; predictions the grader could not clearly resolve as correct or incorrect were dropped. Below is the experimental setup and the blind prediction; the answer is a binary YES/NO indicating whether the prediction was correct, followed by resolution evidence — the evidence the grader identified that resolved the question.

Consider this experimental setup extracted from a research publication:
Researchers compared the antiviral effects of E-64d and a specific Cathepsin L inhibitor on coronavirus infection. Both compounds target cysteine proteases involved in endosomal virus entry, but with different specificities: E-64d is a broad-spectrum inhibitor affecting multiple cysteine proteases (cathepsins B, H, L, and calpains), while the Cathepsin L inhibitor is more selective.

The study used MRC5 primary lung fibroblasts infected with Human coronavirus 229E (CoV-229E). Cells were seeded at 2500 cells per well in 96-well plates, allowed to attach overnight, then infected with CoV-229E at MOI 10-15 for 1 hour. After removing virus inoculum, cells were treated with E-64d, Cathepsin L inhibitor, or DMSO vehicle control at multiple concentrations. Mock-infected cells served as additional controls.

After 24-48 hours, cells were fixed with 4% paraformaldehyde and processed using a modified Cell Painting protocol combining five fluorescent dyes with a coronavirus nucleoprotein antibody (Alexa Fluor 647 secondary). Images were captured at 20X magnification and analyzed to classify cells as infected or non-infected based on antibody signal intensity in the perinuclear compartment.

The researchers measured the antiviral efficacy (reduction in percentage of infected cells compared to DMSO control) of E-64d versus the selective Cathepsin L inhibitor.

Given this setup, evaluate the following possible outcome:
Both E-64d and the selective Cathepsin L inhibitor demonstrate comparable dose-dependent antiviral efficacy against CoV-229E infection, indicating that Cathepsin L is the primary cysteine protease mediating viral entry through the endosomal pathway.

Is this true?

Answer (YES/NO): NO